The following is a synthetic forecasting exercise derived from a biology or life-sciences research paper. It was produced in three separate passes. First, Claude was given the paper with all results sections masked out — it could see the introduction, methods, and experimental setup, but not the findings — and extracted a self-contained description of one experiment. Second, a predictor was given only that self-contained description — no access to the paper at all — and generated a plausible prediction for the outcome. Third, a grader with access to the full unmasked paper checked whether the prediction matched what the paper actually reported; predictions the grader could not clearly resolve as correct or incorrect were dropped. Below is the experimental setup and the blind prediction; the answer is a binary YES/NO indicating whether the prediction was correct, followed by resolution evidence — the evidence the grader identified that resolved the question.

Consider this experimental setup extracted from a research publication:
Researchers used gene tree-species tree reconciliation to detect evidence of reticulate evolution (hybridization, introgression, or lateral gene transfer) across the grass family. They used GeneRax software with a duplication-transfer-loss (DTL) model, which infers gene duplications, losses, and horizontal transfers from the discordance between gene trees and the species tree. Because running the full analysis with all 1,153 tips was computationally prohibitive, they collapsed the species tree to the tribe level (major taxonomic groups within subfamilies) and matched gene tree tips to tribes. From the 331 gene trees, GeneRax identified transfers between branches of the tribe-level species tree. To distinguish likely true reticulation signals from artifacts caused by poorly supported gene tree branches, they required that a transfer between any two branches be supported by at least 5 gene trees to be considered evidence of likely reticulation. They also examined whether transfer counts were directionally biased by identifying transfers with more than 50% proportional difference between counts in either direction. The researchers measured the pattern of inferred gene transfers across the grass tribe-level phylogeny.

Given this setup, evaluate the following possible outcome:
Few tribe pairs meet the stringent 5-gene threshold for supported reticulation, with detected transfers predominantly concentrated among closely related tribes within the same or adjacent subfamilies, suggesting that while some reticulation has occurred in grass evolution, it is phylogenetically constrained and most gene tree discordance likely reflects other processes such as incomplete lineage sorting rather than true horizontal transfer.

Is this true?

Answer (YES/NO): NO